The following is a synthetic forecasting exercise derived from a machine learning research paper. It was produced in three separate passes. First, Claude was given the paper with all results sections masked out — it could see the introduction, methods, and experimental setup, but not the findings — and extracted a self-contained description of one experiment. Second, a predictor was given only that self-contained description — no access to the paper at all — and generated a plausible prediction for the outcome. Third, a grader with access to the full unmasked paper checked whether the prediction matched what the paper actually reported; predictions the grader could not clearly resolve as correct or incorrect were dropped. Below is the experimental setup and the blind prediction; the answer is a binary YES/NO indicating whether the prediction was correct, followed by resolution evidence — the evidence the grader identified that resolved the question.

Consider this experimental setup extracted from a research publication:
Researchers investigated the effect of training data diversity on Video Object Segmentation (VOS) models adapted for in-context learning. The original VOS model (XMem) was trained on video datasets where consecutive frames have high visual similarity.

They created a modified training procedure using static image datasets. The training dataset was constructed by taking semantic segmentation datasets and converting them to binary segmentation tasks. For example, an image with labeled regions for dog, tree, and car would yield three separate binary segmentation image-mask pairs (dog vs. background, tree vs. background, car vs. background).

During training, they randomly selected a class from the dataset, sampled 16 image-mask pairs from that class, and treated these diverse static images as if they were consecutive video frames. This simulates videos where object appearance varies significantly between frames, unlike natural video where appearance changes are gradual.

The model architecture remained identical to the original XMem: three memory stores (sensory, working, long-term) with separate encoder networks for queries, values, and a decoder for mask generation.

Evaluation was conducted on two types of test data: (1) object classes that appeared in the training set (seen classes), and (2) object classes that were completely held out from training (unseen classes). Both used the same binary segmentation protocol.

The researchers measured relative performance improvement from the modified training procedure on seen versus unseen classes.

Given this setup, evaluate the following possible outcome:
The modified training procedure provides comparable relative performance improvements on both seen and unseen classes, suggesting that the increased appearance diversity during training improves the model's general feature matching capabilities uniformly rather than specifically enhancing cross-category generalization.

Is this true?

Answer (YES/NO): NO